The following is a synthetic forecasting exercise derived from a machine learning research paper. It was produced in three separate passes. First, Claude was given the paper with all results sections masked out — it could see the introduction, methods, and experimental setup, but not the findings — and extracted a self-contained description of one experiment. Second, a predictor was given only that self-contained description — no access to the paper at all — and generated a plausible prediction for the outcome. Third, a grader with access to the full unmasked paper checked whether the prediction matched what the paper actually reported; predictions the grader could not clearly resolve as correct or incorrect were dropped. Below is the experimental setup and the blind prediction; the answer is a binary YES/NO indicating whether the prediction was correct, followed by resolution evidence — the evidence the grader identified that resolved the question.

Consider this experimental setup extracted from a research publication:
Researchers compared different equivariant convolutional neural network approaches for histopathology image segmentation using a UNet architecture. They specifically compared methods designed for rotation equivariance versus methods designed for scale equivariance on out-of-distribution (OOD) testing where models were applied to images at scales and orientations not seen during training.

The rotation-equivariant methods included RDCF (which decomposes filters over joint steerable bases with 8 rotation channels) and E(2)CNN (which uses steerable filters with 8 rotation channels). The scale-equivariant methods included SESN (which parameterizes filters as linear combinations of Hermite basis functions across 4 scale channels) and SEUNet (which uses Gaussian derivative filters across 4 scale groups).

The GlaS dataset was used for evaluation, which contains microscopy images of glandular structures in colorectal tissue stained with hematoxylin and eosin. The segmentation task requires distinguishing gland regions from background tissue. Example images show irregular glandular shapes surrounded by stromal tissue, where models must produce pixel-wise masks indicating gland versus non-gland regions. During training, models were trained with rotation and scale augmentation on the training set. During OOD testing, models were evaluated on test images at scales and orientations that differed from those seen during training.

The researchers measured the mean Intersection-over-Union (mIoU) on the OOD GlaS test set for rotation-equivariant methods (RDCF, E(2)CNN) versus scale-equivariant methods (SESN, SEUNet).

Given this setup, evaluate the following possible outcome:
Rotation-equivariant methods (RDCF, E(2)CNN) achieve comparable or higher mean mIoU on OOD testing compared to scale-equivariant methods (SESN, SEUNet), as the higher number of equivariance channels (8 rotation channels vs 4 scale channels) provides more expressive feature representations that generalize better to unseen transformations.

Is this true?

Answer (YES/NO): NO